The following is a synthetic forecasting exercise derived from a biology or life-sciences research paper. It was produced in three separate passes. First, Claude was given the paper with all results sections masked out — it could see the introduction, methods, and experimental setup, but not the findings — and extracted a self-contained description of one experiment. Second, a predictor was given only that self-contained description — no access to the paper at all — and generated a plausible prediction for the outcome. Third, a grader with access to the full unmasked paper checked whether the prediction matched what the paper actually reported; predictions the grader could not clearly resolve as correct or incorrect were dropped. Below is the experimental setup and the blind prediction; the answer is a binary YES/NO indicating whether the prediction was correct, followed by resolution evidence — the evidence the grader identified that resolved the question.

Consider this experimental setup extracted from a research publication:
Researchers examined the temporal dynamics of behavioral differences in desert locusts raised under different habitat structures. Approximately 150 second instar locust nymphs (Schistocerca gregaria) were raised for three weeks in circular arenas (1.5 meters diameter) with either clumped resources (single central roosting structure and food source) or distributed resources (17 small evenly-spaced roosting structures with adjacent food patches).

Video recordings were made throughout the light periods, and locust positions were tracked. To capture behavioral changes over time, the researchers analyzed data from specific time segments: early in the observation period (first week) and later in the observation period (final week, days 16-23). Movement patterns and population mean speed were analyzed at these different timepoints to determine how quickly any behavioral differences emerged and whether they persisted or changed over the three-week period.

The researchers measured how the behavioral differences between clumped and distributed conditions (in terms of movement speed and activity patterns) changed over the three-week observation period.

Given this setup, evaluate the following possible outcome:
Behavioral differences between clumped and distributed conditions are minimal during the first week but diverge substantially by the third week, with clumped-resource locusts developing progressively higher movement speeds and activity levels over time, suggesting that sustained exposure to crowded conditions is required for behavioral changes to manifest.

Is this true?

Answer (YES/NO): NO